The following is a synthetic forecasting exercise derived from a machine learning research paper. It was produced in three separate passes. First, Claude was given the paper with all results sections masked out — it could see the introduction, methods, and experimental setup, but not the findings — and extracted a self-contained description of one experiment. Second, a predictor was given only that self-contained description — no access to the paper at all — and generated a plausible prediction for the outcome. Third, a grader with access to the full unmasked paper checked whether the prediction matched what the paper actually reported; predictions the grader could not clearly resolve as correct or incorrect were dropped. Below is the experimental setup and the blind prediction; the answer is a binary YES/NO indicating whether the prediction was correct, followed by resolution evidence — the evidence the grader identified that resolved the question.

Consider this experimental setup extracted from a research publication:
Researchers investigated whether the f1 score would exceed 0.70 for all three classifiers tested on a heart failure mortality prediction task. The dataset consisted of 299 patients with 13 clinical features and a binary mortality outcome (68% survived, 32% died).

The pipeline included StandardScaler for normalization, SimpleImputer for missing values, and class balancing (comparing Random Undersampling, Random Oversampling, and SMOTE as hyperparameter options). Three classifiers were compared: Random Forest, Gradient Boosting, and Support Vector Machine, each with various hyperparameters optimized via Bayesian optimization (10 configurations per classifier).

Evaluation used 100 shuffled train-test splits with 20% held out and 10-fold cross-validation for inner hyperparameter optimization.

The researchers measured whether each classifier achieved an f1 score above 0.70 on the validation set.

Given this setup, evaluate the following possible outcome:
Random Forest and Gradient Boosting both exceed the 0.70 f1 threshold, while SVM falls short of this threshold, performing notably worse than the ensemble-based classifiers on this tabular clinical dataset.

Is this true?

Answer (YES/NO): NO